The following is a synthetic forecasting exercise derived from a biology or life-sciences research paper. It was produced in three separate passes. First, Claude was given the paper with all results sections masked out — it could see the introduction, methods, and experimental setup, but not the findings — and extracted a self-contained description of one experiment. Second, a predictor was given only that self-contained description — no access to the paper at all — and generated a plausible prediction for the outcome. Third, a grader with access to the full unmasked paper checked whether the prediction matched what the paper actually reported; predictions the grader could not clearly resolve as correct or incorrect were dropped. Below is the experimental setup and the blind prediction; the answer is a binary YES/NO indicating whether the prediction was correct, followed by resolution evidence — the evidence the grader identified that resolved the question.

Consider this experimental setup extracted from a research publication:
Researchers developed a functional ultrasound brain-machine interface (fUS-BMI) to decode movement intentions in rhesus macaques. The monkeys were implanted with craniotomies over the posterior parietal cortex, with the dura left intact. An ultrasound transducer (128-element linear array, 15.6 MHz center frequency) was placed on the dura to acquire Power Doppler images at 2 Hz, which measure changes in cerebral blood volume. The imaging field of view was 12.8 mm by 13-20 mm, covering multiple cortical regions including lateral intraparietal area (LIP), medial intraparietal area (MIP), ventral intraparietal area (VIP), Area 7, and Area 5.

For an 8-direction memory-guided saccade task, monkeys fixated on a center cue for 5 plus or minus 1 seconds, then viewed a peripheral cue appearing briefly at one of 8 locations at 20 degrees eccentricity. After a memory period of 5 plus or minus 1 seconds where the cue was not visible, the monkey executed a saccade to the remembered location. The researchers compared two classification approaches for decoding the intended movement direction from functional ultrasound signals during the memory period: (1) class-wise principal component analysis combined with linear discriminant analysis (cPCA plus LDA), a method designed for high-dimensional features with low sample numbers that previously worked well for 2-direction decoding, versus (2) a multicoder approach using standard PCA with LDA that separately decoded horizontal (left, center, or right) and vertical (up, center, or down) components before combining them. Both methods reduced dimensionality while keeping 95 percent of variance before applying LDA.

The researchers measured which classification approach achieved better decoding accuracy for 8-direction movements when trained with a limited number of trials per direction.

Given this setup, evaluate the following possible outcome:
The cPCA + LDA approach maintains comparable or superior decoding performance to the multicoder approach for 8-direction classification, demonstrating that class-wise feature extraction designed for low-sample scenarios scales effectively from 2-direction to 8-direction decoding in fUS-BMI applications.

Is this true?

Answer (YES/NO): NO